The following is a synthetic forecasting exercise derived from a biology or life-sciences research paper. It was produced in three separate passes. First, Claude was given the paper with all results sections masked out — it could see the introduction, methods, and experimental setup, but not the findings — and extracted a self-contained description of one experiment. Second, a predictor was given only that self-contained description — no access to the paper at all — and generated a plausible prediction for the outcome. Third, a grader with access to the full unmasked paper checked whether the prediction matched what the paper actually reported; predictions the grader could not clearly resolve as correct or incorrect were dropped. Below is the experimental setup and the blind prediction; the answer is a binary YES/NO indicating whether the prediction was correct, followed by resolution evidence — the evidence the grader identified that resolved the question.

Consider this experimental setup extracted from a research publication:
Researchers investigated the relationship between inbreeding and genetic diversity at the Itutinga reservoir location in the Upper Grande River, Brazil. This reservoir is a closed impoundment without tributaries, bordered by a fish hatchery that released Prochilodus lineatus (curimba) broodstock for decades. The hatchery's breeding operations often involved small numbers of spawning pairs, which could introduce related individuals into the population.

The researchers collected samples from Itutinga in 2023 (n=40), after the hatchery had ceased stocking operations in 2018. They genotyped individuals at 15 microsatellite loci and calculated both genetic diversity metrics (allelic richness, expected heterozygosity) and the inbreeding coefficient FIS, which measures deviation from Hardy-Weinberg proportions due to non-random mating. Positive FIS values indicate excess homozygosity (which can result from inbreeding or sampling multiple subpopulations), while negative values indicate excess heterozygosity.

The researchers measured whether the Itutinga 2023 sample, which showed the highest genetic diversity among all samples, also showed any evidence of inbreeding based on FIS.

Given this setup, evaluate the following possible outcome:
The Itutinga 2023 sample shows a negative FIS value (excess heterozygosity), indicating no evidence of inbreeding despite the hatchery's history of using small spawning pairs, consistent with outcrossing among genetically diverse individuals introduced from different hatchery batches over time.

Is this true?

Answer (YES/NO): NO